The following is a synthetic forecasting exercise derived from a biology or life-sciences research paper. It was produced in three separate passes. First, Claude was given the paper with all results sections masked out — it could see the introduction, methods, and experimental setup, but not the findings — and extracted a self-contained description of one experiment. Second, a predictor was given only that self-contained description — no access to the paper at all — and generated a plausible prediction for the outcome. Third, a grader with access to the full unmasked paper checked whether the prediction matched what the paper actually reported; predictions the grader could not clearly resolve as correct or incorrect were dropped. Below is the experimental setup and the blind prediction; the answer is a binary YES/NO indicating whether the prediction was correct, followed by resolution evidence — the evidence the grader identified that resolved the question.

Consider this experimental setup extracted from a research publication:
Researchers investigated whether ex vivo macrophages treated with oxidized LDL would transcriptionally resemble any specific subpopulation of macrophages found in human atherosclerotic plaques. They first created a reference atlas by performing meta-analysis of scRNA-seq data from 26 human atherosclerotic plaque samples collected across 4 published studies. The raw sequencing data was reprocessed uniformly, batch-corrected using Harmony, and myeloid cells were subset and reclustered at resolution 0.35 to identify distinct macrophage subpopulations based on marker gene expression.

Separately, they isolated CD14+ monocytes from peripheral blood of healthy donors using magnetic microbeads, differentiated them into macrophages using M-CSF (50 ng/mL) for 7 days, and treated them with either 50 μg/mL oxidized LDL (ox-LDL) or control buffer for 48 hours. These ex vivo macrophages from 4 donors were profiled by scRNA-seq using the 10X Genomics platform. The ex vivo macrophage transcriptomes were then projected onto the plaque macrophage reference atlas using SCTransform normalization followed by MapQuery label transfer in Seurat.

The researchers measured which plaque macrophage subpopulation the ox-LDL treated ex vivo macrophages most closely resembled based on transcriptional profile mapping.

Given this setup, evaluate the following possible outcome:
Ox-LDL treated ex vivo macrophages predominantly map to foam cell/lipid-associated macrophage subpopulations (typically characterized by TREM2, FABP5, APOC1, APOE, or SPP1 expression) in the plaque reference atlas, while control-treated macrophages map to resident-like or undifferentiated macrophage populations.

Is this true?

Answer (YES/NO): NO